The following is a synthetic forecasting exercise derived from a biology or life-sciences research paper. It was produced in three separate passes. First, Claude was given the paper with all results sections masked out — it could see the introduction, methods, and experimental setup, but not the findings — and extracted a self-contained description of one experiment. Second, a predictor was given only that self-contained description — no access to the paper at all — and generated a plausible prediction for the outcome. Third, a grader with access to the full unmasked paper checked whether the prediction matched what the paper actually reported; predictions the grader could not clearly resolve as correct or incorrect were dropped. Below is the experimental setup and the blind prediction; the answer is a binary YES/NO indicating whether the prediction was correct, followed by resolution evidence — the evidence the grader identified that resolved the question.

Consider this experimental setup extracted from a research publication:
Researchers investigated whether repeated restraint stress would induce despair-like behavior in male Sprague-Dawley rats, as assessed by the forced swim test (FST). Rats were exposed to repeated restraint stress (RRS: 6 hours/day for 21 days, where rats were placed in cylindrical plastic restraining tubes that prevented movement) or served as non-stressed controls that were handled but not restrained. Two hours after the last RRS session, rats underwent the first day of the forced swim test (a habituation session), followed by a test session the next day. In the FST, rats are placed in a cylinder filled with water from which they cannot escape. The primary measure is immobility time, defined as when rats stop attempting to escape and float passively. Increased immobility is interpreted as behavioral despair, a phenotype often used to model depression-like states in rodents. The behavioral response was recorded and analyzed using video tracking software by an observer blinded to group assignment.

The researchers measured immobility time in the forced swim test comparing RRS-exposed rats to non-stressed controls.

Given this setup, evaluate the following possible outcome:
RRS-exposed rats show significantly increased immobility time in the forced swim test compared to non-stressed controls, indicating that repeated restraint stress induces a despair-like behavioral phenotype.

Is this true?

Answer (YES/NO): YES